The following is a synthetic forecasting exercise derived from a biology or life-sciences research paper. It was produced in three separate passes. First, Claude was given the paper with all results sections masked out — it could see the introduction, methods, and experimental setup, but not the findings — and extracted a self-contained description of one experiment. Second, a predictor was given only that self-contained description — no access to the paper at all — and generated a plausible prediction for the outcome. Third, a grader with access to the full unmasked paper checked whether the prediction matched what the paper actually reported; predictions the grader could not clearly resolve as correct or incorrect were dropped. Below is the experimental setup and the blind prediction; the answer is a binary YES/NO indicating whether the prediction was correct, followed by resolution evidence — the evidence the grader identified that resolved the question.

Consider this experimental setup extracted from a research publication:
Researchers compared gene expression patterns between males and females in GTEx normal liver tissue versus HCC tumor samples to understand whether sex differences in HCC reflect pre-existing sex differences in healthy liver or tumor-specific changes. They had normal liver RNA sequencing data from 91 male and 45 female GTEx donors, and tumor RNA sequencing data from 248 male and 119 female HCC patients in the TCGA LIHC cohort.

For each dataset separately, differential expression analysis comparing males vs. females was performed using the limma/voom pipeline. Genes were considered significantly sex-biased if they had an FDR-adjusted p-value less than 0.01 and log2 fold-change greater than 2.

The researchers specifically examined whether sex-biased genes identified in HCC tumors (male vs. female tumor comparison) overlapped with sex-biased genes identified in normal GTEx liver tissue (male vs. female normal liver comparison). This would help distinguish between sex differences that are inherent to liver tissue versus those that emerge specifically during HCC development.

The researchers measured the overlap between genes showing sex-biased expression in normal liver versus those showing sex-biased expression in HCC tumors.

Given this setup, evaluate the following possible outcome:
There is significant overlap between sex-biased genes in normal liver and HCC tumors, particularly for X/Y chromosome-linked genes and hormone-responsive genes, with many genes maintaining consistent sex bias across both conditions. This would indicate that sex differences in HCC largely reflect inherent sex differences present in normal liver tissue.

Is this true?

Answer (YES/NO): NO